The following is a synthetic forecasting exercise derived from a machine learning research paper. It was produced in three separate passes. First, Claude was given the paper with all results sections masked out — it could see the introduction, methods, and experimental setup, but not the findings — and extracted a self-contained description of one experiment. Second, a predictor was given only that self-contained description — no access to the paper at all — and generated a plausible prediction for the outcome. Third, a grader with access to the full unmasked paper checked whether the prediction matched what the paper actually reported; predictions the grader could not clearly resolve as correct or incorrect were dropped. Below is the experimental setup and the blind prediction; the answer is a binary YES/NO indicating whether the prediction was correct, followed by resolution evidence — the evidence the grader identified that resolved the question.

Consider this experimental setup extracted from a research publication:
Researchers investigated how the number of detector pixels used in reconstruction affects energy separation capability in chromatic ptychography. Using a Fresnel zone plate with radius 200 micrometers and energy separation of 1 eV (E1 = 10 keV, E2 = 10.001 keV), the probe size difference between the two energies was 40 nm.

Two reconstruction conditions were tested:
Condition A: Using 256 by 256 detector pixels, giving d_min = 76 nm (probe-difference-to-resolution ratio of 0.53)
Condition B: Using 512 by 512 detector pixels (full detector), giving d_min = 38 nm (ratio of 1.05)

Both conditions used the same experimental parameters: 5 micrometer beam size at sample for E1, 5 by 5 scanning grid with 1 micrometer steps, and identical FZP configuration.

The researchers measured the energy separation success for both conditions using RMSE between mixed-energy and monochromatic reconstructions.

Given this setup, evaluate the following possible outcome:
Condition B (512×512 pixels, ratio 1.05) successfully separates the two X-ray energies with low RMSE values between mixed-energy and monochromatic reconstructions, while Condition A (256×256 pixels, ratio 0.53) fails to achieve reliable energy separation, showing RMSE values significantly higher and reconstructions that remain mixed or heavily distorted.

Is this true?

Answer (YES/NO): YES